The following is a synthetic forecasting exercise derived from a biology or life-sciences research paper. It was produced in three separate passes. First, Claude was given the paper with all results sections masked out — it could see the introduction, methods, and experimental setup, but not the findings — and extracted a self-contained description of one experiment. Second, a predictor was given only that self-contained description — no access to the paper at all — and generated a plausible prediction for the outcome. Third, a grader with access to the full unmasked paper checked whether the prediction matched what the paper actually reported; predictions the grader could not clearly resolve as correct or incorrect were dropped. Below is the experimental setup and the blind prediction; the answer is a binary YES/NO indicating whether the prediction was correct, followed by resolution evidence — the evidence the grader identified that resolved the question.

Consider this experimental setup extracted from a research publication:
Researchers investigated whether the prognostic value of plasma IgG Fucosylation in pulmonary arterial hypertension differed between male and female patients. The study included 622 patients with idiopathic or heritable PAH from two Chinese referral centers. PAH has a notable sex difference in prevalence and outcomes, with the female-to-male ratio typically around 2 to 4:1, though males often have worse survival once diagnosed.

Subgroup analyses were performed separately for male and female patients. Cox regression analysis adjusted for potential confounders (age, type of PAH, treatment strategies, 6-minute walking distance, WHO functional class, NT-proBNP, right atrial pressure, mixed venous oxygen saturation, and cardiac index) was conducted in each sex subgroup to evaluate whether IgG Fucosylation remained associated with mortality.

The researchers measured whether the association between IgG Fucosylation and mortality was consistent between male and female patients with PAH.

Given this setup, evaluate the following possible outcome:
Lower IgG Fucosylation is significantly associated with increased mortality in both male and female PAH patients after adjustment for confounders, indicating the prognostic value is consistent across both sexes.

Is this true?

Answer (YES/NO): YES